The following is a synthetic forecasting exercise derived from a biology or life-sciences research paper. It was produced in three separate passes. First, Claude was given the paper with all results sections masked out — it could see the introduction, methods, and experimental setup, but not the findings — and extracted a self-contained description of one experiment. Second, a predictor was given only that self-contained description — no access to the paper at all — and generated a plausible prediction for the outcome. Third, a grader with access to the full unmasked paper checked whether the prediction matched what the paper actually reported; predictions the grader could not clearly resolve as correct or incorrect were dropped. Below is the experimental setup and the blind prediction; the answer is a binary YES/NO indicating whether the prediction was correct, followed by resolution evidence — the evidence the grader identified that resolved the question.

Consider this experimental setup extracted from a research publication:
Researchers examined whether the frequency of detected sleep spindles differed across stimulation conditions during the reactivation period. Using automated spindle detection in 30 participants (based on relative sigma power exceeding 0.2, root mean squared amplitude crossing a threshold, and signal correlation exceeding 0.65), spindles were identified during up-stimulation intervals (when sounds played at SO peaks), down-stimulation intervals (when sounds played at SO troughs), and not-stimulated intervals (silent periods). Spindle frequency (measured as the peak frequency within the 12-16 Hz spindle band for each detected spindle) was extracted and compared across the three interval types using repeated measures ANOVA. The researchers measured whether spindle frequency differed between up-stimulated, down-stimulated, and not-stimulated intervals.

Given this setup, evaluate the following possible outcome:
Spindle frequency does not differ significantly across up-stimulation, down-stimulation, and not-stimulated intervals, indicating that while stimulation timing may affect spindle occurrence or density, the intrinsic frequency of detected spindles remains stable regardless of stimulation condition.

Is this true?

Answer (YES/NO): YES